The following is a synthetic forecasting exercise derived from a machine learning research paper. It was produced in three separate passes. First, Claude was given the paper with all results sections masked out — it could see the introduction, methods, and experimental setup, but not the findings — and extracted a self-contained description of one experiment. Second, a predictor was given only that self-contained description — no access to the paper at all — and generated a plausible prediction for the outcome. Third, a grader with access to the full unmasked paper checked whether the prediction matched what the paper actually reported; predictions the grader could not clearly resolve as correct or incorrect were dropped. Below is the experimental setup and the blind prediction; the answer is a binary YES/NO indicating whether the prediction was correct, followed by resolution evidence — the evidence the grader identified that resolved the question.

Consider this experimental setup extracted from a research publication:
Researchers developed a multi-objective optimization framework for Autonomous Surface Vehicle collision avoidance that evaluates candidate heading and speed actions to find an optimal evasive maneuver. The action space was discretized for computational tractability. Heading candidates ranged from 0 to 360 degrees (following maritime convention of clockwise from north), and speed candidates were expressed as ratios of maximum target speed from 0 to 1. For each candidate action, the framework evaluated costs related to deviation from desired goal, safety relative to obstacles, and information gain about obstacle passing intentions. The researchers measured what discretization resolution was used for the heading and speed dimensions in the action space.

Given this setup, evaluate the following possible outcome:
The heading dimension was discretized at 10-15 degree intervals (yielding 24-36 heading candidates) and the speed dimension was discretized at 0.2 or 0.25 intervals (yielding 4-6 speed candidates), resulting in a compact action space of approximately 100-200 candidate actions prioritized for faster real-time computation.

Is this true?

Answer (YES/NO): NO